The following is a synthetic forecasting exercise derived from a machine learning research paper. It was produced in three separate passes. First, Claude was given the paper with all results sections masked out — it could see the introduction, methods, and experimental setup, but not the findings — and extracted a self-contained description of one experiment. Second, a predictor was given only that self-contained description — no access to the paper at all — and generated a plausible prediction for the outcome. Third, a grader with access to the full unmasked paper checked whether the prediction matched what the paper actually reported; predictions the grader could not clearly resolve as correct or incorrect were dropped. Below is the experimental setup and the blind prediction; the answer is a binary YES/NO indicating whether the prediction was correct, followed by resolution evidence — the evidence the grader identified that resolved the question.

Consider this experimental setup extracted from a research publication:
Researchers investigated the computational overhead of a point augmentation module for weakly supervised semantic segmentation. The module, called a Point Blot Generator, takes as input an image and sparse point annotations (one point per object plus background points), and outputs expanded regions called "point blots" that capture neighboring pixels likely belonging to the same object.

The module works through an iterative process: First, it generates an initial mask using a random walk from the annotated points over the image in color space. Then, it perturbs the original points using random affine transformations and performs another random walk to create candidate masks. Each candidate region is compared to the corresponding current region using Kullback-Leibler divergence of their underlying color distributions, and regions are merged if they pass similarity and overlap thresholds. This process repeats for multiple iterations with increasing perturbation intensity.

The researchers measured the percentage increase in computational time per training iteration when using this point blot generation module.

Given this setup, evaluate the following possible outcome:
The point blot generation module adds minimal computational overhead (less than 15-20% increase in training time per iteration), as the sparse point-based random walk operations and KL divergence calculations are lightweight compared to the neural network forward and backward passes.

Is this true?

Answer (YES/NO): YES